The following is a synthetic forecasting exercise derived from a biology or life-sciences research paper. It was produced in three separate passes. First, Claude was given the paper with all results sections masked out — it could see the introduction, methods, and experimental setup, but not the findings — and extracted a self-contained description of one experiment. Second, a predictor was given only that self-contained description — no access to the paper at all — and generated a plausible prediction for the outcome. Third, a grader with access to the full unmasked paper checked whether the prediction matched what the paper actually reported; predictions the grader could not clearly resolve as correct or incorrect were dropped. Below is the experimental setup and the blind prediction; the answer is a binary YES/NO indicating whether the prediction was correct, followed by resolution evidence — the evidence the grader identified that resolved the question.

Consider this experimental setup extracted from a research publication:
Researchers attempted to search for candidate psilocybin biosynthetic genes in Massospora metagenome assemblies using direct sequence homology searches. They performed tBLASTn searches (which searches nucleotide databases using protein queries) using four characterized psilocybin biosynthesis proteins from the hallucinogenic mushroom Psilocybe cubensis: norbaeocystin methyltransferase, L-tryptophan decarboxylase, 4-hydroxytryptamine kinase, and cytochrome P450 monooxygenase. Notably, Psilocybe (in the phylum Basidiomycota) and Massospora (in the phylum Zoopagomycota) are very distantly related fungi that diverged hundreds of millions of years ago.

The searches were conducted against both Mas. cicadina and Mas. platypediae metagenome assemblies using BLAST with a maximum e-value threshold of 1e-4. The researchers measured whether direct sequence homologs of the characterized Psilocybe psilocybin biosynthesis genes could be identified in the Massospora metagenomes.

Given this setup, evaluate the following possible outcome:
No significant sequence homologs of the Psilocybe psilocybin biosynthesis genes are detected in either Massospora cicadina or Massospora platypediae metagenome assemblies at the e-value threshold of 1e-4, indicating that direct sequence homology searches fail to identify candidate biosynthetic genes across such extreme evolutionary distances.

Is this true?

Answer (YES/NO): YES